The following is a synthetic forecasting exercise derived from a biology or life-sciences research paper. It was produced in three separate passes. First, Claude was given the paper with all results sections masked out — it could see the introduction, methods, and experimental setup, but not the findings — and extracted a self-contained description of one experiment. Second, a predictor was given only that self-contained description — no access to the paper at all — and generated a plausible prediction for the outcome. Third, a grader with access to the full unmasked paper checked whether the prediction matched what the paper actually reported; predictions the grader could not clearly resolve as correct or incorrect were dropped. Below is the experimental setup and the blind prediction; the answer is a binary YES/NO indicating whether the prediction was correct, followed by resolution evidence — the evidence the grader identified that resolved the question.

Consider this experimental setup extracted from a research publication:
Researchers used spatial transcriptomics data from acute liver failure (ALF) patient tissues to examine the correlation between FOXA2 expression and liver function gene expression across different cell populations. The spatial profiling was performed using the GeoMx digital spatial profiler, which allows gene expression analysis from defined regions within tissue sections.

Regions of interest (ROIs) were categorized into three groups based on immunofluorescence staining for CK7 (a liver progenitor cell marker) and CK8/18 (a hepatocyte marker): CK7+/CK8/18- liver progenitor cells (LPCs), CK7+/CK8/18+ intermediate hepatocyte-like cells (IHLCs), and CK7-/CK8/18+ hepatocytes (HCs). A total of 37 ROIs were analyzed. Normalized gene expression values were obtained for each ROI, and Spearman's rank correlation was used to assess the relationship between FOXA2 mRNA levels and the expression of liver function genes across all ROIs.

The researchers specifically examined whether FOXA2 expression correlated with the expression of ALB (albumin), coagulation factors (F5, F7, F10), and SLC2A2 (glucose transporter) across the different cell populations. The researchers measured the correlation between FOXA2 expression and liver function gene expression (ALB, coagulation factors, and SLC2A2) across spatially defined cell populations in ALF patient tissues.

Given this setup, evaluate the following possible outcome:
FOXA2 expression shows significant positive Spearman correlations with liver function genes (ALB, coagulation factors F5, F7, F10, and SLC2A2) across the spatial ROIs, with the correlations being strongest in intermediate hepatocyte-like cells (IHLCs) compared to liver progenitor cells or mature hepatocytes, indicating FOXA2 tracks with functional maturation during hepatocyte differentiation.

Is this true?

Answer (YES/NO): NO